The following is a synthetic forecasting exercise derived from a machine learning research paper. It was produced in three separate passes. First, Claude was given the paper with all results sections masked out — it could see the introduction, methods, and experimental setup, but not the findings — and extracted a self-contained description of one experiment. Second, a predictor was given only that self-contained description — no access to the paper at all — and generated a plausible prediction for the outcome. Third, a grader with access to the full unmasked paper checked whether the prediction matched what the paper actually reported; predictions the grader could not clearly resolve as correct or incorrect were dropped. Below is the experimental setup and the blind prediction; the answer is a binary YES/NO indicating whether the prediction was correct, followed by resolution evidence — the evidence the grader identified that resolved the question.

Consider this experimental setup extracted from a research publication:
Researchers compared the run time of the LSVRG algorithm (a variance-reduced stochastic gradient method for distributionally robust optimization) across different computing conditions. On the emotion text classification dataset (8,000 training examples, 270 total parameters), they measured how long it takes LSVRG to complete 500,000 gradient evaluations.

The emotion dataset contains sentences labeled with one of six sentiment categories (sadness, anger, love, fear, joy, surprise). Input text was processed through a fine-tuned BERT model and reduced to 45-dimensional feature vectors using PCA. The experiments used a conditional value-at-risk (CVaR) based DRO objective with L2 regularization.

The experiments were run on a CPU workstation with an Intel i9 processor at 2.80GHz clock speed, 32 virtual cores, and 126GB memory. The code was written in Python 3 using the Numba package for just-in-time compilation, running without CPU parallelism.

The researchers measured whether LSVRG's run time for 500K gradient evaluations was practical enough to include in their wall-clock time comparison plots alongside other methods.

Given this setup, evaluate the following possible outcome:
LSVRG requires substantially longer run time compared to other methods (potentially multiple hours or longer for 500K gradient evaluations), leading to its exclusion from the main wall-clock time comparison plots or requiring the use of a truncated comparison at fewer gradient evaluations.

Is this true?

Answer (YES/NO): YES